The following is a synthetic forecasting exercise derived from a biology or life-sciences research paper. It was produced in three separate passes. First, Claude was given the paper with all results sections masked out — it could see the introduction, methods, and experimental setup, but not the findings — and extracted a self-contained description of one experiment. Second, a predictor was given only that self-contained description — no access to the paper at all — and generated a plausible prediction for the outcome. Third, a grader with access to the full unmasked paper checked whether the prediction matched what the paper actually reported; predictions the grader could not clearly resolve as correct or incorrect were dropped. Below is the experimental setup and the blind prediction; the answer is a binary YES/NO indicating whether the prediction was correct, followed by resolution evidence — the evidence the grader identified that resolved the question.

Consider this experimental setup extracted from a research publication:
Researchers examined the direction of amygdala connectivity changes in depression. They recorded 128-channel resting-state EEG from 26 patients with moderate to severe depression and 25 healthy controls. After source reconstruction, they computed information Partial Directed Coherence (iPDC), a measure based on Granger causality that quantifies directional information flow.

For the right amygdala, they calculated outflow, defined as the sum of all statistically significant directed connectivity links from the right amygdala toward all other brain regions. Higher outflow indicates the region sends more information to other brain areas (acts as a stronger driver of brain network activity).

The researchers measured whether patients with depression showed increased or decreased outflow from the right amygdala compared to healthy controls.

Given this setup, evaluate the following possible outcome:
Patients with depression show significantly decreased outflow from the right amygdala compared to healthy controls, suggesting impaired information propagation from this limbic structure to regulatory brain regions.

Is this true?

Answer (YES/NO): NO